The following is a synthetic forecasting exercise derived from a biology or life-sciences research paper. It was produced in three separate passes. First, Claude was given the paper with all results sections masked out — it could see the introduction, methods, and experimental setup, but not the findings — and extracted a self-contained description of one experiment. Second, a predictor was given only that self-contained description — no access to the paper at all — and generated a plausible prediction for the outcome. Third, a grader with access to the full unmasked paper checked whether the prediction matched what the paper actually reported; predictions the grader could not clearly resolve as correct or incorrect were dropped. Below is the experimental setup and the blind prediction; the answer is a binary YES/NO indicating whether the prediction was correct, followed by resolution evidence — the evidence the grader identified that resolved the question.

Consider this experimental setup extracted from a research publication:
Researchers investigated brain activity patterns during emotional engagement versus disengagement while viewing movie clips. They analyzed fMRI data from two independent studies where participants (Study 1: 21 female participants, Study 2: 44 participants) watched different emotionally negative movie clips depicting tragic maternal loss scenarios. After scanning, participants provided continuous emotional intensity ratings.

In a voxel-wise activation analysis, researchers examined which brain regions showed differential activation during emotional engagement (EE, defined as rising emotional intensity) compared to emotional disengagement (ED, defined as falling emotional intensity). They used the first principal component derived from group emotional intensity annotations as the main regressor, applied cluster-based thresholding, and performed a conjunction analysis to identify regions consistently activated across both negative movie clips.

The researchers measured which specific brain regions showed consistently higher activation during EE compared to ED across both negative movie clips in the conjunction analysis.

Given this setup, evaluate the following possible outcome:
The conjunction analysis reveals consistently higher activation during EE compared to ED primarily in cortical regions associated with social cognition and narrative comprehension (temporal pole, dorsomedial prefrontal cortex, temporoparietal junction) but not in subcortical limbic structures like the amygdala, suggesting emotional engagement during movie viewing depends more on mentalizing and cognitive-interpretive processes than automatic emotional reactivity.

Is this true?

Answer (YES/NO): NO